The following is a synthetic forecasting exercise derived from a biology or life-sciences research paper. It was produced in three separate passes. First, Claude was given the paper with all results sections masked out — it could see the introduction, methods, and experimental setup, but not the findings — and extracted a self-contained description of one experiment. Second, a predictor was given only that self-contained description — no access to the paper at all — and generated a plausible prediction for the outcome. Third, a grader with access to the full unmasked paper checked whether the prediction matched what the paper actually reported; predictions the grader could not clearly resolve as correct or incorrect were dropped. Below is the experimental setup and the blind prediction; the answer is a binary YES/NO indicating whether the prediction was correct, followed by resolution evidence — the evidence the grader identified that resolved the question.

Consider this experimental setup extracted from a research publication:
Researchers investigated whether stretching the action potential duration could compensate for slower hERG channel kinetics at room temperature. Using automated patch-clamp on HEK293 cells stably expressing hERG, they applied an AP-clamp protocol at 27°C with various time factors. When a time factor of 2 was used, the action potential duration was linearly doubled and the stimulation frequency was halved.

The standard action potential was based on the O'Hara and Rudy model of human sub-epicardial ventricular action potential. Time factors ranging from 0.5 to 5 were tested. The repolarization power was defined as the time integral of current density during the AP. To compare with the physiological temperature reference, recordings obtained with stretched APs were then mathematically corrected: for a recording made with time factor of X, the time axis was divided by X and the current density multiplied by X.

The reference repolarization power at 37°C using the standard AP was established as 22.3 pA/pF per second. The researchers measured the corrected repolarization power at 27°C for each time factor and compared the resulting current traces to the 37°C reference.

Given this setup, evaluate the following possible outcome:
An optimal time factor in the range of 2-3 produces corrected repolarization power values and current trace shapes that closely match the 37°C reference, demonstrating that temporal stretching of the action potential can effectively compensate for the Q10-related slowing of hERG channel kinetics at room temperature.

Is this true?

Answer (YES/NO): YES